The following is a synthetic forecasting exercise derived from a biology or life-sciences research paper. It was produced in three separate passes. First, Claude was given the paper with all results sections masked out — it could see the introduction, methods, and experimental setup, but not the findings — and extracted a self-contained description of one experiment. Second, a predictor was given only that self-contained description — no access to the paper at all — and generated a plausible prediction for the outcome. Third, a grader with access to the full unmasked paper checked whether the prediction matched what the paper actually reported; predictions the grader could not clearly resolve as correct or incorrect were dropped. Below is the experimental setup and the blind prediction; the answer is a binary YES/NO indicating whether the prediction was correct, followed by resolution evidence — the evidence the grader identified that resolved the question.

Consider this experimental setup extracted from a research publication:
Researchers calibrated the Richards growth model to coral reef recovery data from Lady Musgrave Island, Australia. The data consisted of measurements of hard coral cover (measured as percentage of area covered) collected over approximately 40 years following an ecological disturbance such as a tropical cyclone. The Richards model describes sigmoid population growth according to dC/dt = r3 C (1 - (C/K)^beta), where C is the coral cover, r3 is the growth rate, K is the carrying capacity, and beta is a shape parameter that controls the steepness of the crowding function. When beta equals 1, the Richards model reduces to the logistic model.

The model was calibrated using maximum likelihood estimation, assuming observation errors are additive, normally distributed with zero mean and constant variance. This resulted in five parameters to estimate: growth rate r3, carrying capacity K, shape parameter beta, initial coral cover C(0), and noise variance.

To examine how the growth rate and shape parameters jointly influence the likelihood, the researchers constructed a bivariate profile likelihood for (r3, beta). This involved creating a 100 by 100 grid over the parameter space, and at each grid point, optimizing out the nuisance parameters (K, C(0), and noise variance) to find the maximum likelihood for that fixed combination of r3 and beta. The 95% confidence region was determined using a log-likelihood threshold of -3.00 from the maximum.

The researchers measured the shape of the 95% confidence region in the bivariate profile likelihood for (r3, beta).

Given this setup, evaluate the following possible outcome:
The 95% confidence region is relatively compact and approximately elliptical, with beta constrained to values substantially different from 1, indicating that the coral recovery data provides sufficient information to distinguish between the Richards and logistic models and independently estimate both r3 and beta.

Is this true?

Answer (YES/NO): NO